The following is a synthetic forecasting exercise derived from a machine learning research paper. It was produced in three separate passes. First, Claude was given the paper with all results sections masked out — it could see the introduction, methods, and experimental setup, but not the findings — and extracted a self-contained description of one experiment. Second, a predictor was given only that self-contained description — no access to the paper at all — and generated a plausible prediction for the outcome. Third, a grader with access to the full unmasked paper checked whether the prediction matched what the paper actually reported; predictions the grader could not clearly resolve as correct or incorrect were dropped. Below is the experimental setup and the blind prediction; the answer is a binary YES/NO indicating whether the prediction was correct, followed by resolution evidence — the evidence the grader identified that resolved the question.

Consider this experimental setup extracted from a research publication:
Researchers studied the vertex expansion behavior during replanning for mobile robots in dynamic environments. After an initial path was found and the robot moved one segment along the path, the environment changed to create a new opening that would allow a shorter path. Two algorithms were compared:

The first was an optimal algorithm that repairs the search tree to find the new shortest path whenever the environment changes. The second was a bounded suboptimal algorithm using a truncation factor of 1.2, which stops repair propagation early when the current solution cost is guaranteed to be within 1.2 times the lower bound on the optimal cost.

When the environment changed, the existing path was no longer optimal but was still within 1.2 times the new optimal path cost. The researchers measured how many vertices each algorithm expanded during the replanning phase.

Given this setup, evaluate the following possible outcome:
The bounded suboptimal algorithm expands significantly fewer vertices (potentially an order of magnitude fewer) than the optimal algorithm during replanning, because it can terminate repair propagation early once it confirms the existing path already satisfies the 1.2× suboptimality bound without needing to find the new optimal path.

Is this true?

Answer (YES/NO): YES